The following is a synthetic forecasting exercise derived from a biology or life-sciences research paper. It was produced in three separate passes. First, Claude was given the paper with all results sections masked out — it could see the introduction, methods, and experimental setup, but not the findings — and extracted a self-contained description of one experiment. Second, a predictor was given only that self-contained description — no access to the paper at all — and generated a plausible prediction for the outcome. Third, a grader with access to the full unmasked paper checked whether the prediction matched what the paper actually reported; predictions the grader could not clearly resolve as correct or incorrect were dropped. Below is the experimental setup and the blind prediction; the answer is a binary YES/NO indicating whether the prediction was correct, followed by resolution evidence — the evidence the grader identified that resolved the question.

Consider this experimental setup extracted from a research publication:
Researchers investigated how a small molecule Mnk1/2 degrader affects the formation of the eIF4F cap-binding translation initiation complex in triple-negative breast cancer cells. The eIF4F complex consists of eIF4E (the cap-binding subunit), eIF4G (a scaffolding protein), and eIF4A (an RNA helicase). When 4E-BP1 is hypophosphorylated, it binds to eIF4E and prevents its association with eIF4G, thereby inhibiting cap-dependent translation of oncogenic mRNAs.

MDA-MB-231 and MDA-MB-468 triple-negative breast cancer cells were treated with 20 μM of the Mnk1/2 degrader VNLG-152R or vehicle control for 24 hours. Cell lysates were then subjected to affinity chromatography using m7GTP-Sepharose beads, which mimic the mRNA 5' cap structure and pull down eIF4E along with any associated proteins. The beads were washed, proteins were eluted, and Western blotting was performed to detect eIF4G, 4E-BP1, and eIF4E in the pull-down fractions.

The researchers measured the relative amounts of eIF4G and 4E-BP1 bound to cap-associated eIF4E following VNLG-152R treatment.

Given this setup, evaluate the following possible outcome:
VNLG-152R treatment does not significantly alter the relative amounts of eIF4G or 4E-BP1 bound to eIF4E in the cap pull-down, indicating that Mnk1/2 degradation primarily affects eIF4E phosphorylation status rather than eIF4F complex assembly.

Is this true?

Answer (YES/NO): NO